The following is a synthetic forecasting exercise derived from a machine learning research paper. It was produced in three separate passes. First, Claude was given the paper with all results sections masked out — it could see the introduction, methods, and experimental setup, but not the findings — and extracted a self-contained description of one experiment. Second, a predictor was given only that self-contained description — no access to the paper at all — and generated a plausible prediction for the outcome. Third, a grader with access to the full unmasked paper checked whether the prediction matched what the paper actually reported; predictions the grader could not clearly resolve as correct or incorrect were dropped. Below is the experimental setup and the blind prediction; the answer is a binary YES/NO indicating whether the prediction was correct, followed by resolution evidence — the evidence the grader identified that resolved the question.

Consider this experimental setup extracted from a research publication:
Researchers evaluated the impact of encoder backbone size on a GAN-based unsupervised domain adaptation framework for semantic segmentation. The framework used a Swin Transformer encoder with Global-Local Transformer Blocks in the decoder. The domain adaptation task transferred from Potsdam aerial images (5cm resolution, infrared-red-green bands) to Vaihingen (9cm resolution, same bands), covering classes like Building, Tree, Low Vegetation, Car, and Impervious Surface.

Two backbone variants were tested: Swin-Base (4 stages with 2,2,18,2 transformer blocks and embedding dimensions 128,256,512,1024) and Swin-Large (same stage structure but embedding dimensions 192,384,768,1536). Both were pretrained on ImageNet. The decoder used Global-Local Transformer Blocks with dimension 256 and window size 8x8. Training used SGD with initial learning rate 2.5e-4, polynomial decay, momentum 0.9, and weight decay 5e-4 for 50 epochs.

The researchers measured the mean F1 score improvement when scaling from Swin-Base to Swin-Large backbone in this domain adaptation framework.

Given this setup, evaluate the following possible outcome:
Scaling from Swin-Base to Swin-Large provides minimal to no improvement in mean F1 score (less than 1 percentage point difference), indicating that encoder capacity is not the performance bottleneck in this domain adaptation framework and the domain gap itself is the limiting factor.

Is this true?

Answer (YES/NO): YES